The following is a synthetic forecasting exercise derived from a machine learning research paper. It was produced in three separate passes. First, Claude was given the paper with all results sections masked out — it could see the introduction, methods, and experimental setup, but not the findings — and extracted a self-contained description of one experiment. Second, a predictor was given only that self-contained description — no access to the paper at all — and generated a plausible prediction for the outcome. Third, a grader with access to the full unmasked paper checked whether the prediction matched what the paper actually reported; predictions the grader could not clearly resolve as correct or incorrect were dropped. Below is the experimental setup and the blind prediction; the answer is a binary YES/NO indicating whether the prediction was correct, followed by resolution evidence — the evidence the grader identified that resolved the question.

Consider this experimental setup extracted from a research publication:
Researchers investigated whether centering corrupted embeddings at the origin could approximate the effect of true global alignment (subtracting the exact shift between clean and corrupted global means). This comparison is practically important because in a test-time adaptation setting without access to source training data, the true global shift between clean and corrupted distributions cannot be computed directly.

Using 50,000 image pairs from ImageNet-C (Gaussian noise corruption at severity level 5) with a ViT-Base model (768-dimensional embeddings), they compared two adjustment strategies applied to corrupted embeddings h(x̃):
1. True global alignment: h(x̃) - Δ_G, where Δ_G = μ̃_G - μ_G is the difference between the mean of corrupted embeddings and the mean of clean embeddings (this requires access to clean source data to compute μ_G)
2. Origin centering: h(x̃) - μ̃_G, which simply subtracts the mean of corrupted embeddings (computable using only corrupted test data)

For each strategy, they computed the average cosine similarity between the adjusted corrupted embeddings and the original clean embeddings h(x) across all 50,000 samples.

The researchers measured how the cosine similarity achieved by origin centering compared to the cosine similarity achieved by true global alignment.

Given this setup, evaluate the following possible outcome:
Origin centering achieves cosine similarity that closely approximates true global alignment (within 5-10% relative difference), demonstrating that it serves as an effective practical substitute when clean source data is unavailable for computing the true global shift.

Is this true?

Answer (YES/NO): YES